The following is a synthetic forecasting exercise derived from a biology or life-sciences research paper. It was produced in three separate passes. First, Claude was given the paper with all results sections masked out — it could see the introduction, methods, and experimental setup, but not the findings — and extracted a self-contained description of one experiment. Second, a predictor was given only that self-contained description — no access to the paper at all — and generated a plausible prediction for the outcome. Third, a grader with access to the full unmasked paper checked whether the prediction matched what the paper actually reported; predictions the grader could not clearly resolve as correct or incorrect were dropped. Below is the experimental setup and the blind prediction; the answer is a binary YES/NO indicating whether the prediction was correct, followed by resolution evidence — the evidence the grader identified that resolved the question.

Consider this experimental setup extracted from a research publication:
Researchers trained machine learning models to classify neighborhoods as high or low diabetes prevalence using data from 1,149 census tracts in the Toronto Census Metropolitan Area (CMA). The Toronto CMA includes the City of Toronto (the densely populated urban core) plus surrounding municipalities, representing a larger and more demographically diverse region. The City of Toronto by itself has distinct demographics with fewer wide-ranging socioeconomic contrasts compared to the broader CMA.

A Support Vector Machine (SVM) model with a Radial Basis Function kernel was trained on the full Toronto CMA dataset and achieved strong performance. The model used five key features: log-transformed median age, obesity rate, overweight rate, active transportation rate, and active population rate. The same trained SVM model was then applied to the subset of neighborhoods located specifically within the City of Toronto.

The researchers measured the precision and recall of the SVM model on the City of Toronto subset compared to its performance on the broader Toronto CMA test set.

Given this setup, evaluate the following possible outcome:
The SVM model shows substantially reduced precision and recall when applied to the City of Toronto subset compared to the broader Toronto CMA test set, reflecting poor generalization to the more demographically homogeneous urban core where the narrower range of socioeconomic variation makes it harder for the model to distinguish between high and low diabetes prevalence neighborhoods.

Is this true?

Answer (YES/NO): NO